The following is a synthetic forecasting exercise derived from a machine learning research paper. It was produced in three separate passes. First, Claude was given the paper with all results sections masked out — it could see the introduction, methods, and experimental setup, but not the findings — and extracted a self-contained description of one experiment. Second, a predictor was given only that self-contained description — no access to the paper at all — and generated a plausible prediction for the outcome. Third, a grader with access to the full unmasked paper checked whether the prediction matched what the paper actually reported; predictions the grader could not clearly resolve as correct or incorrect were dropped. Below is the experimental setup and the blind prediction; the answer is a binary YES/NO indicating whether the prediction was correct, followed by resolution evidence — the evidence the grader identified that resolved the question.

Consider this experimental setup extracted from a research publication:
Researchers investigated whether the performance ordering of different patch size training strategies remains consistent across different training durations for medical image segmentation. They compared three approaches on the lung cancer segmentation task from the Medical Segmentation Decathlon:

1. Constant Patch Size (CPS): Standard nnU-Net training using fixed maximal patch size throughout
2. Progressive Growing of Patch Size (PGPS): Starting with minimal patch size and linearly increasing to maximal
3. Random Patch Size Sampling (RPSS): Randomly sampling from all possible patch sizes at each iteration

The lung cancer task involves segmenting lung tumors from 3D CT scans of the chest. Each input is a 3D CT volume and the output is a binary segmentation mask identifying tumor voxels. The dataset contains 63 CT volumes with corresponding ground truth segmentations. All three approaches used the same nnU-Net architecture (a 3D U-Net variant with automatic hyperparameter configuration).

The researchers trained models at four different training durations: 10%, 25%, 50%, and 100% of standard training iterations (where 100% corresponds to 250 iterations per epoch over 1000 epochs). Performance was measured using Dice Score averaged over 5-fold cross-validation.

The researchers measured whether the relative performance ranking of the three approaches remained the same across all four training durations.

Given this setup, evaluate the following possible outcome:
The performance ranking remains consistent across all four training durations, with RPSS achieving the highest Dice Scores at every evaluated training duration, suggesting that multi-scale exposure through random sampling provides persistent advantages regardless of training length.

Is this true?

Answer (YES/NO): NO